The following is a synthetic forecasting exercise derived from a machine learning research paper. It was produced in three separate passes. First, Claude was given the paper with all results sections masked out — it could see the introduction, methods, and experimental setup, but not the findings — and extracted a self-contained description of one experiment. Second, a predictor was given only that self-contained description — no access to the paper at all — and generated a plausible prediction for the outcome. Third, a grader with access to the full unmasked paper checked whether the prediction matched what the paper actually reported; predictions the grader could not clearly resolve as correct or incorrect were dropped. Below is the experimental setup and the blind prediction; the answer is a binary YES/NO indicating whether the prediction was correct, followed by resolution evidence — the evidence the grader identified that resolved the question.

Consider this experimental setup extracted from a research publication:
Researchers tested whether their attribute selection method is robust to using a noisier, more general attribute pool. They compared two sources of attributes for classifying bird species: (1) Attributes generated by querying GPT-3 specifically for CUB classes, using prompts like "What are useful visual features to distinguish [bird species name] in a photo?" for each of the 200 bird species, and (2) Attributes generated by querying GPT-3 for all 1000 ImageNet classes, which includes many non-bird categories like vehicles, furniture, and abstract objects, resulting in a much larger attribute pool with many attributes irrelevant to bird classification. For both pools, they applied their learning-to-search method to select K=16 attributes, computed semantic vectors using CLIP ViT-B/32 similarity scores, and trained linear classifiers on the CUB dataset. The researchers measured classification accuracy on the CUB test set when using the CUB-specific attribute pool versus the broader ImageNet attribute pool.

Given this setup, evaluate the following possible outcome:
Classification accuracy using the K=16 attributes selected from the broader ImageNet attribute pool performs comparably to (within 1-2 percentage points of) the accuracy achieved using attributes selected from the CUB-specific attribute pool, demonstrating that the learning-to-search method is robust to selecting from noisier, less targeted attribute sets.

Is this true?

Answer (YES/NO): YES